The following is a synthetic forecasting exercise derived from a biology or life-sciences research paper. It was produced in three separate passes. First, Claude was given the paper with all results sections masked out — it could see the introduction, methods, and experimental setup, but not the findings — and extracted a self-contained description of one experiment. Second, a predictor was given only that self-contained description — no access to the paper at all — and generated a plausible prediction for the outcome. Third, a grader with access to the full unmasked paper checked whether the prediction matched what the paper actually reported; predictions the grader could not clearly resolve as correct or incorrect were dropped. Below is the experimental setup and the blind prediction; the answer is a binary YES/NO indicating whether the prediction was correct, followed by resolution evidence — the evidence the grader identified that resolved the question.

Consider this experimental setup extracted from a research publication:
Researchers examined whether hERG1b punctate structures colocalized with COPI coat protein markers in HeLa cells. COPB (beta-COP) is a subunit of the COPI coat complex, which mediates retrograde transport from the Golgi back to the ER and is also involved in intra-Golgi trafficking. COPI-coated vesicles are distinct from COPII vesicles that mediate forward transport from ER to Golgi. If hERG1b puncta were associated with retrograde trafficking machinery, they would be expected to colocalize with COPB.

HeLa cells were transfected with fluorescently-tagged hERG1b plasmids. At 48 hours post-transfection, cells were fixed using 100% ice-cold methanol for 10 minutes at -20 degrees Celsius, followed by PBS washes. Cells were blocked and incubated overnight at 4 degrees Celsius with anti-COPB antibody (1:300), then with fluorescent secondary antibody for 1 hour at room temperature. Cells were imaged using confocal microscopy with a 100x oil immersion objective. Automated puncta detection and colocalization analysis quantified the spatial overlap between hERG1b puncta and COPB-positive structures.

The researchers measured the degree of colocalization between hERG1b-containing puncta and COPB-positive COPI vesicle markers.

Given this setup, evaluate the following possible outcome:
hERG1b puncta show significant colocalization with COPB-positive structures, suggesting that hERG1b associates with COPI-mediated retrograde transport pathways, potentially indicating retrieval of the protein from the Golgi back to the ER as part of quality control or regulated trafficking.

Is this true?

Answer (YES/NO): NO